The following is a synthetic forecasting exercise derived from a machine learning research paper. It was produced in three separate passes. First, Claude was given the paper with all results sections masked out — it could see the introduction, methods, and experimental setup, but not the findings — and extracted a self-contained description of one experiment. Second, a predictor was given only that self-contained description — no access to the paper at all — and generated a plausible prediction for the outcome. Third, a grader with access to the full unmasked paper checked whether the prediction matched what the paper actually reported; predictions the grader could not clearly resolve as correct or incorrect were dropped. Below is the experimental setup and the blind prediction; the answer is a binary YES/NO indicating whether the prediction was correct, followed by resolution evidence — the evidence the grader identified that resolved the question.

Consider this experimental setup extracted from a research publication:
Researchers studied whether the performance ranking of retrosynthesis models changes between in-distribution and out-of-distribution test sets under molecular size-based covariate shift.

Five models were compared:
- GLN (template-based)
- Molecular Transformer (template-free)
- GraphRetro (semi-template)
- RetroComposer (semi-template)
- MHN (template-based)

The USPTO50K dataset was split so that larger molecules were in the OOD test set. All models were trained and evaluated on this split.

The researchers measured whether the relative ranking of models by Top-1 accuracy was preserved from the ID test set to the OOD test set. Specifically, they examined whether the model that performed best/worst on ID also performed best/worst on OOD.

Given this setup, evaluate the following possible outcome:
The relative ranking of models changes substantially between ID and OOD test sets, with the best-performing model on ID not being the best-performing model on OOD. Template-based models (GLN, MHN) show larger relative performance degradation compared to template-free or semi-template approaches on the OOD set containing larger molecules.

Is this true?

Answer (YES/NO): NO